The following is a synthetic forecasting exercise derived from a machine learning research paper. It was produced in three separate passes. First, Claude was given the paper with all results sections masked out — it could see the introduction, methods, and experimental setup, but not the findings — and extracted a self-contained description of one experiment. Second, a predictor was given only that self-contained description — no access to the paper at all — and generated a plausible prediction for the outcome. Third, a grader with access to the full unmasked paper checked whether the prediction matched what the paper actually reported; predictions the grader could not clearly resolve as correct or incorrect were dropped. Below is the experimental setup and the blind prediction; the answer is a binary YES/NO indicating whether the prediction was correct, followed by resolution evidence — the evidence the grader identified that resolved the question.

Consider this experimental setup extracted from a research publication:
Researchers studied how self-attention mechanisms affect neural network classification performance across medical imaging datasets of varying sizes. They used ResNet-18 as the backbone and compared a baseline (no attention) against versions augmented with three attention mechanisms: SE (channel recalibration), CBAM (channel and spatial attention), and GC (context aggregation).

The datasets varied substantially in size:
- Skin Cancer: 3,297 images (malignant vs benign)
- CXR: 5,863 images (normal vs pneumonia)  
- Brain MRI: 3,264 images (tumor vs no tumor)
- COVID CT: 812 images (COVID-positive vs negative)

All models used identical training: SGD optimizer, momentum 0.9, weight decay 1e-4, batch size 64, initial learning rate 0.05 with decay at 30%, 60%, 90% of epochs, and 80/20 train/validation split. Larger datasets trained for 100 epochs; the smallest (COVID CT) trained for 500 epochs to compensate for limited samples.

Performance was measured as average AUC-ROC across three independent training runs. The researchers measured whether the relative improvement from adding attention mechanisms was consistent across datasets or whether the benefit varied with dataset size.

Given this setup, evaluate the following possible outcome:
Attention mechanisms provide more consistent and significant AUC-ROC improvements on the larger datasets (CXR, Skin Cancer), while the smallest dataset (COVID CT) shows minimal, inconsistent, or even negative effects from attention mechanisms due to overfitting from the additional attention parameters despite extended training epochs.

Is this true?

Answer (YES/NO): NO